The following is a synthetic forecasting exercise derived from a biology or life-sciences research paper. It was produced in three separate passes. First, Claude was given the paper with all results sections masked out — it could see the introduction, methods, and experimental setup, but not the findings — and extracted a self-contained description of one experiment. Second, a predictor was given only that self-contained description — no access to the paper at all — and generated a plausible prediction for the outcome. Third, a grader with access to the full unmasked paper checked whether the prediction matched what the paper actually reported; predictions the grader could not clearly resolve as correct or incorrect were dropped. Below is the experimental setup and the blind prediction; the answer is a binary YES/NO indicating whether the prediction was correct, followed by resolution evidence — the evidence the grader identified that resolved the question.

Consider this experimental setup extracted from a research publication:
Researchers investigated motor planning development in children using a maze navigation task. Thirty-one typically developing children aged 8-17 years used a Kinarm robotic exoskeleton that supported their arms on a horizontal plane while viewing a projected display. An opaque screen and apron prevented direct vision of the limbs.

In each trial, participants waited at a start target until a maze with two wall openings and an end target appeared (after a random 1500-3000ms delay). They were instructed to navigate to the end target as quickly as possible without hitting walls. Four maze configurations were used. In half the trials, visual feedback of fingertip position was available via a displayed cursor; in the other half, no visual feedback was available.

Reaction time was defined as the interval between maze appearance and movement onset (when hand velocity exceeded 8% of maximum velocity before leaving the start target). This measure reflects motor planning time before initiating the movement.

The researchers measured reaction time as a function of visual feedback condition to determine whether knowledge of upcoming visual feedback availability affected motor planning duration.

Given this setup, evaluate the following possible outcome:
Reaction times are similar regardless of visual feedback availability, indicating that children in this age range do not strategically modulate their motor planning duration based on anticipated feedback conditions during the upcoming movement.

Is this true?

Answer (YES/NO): YES